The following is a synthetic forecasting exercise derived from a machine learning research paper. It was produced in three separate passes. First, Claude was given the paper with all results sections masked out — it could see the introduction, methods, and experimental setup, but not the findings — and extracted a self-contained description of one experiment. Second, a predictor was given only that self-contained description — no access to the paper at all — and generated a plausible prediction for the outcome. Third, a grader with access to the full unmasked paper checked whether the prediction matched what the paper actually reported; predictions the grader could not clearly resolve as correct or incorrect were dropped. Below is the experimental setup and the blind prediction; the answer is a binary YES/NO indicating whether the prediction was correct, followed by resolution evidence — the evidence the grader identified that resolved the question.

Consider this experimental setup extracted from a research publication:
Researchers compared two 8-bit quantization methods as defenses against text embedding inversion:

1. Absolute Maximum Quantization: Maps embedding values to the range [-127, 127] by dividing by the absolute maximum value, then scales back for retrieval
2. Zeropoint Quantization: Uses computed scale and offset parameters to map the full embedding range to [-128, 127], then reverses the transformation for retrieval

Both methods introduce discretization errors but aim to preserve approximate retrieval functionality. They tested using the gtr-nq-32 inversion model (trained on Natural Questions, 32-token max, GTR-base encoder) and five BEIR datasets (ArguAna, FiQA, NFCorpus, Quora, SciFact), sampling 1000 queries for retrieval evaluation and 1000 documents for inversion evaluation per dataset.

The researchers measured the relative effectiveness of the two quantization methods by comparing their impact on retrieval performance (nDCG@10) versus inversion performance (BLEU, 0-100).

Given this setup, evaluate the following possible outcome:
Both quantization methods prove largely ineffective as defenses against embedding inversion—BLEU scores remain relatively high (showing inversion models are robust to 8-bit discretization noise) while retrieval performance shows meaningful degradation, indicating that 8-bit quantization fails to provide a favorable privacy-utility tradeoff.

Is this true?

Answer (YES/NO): NO